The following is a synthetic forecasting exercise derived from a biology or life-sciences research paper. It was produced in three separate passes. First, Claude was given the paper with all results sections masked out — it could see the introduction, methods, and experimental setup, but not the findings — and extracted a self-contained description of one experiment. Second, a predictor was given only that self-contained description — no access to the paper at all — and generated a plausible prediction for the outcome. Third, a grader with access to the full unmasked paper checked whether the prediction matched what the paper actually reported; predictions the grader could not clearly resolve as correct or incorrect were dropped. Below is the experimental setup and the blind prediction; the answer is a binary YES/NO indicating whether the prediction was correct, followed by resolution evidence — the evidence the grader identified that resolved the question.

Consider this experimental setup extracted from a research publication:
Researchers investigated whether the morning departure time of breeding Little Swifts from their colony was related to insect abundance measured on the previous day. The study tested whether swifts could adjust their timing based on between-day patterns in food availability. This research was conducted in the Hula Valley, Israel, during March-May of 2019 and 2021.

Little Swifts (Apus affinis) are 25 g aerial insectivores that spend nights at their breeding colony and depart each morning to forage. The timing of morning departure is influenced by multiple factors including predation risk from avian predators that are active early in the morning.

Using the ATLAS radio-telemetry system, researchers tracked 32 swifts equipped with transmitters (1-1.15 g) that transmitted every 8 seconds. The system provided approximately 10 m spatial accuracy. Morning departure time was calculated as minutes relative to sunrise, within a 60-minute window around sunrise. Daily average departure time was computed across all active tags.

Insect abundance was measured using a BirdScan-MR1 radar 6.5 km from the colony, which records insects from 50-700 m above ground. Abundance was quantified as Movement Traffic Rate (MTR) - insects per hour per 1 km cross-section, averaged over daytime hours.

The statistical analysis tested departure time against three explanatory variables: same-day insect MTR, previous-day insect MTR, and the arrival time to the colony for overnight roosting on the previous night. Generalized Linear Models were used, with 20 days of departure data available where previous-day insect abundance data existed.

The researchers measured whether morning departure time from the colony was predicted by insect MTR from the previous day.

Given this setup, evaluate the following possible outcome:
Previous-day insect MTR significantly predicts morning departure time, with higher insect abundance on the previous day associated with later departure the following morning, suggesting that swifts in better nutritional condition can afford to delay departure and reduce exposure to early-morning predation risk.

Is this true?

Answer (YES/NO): NO